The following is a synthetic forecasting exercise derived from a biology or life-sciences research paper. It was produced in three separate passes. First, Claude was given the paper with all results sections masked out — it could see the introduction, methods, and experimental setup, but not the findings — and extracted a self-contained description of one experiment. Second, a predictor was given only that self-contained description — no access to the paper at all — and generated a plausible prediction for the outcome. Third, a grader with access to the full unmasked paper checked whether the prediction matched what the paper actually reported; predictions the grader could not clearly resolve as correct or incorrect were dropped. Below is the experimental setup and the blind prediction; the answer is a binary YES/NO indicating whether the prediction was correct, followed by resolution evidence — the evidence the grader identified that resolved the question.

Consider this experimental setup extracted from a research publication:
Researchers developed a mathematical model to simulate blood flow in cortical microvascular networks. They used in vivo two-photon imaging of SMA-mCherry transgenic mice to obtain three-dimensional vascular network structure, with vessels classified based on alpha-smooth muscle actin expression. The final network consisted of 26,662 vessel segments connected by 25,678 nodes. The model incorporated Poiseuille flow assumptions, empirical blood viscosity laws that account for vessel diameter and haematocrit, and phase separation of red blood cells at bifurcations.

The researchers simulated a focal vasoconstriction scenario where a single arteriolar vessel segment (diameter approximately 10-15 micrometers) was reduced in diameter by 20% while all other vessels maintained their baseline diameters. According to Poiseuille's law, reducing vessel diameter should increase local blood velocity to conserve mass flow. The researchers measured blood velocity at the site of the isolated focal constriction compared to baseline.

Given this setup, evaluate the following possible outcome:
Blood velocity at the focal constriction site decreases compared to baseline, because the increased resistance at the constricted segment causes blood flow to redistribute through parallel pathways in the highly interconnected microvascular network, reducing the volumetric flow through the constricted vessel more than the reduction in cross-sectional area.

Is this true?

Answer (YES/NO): NO